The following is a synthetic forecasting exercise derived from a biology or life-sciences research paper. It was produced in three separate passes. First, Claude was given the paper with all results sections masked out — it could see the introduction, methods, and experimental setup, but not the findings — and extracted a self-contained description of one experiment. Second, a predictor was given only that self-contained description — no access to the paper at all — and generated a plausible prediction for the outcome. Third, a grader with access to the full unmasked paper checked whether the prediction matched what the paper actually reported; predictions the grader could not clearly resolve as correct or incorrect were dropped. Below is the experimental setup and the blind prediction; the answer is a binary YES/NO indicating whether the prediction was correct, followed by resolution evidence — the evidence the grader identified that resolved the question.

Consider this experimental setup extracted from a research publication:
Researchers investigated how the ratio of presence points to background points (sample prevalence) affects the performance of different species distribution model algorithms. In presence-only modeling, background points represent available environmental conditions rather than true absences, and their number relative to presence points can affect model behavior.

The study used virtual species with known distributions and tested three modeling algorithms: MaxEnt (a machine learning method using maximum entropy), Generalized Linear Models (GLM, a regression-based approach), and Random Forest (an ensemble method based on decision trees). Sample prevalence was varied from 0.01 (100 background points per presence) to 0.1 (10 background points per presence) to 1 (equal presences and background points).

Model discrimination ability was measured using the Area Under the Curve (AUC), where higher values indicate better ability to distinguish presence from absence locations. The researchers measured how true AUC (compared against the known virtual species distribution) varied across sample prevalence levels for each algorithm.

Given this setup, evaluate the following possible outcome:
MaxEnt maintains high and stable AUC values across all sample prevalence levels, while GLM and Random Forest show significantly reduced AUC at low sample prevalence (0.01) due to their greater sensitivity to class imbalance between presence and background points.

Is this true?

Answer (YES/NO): NO